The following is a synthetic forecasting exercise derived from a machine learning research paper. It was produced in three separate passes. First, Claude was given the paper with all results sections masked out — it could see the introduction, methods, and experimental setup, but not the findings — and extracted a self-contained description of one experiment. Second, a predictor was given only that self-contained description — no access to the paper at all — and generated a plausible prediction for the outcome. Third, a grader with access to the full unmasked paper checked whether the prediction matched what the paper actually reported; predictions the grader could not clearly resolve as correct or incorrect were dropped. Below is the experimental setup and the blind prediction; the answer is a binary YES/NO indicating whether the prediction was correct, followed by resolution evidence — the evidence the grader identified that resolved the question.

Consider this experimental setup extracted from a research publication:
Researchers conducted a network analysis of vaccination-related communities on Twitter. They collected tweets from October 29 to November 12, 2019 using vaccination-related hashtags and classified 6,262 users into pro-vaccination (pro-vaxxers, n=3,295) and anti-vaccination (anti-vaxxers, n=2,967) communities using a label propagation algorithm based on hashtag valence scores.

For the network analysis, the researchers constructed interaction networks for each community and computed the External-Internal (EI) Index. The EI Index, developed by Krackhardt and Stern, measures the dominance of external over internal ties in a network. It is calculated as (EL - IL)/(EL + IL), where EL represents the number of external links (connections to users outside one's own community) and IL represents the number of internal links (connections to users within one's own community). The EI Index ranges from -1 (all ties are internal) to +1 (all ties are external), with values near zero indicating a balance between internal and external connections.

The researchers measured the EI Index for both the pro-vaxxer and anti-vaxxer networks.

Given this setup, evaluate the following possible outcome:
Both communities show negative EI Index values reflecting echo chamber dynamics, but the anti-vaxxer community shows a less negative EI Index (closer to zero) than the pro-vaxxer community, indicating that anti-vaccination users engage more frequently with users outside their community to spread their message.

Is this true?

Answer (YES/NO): NO